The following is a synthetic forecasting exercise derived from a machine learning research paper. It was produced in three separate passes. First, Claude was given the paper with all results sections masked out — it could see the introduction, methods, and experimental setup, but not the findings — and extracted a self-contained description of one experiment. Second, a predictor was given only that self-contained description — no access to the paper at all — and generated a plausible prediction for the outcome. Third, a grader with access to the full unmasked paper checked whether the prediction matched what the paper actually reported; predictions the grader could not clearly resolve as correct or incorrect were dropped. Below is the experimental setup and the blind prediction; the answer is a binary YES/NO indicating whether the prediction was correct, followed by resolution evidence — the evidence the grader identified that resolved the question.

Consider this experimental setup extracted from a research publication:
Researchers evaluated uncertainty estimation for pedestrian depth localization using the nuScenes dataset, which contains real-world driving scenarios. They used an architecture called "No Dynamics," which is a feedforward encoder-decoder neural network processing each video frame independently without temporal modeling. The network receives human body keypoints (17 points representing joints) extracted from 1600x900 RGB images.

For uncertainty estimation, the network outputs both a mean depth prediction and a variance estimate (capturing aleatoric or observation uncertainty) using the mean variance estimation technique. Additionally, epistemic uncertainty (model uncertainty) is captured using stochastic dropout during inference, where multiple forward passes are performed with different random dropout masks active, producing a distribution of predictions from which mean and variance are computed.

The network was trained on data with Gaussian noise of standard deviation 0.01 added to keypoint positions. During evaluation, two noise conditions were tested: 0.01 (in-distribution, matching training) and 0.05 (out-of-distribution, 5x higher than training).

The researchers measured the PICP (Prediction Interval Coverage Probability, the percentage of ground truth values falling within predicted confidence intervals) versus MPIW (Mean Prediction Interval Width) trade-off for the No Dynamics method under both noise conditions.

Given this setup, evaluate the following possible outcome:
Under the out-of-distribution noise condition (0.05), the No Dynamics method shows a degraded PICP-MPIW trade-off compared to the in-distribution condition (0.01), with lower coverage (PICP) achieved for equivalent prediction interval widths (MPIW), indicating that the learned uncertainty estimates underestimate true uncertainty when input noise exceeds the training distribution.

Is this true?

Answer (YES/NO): YES